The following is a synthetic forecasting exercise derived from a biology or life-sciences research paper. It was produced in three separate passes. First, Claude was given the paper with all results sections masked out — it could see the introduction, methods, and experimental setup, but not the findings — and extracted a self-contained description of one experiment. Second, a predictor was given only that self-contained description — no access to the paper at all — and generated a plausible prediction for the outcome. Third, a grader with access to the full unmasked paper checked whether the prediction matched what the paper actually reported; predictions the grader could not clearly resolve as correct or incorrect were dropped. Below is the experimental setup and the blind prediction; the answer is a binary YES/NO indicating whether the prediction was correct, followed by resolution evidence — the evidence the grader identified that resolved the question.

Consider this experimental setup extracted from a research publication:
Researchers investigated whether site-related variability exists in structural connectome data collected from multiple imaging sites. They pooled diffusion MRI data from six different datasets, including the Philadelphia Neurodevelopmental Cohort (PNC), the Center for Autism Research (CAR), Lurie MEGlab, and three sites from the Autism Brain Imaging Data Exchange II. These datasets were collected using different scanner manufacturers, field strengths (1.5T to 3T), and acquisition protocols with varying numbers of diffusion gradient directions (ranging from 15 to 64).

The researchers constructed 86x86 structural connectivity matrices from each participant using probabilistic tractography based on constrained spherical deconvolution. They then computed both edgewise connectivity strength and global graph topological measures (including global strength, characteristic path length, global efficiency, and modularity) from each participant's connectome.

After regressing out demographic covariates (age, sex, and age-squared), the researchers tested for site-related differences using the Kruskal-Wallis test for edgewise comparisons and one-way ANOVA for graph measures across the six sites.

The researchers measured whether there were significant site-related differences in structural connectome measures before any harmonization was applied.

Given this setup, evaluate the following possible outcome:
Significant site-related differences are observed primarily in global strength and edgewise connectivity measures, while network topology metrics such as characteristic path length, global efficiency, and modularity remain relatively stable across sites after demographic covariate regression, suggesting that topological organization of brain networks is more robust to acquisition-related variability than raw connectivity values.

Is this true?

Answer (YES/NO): NO